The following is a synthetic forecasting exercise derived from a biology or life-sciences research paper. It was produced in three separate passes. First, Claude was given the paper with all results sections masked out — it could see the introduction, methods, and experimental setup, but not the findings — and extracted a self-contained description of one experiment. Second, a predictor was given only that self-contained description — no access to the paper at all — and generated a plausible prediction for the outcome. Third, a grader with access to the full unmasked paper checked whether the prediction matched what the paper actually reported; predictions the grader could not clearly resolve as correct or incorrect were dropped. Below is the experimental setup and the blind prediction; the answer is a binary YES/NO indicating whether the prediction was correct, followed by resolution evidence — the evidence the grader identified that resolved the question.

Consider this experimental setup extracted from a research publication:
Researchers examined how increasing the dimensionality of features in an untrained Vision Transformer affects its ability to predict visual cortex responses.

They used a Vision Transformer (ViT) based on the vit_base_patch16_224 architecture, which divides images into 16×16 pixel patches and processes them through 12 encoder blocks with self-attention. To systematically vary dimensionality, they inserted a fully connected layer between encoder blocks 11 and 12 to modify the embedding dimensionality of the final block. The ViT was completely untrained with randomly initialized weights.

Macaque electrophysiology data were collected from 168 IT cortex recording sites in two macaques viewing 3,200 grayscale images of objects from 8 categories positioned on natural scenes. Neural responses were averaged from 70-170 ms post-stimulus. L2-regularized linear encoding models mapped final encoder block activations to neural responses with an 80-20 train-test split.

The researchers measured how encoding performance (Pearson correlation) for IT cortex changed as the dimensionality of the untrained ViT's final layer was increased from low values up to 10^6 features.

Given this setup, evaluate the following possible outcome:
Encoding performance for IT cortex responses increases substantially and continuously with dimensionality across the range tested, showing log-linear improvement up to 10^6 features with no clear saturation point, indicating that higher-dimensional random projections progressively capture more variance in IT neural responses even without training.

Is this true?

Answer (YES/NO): NO